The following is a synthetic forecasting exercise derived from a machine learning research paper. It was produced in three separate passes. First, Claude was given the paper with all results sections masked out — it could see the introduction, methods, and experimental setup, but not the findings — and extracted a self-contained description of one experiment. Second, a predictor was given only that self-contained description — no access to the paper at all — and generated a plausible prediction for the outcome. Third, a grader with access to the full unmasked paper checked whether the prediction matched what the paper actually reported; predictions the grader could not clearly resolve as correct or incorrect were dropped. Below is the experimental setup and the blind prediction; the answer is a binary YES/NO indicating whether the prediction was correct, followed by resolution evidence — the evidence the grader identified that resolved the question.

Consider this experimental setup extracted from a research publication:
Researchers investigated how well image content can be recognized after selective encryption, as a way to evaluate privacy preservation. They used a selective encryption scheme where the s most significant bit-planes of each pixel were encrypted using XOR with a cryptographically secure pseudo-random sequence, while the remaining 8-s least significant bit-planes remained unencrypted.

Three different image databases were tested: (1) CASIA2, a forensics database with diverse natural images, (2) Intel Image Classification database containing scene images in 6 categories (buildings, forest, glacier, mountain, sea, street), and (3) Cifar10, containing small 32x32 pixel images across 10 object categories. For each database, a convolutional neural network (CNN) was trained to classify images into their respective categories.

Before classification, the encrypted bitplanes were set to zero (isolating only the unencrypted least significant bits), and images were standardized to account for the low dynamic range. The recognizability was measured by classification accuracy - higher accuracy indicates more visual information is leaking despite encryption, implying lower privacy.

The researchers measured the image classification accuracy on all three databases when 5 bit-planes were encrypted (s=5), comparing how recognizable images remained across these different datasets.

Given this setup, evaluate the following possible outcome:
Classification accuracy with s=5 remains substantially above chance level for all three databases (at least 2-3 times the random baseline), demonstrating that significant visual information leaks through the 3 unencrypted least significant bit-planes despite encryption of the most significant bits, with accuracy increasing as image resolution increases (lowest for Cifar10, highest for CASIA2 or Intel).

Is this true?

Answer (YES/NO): NO